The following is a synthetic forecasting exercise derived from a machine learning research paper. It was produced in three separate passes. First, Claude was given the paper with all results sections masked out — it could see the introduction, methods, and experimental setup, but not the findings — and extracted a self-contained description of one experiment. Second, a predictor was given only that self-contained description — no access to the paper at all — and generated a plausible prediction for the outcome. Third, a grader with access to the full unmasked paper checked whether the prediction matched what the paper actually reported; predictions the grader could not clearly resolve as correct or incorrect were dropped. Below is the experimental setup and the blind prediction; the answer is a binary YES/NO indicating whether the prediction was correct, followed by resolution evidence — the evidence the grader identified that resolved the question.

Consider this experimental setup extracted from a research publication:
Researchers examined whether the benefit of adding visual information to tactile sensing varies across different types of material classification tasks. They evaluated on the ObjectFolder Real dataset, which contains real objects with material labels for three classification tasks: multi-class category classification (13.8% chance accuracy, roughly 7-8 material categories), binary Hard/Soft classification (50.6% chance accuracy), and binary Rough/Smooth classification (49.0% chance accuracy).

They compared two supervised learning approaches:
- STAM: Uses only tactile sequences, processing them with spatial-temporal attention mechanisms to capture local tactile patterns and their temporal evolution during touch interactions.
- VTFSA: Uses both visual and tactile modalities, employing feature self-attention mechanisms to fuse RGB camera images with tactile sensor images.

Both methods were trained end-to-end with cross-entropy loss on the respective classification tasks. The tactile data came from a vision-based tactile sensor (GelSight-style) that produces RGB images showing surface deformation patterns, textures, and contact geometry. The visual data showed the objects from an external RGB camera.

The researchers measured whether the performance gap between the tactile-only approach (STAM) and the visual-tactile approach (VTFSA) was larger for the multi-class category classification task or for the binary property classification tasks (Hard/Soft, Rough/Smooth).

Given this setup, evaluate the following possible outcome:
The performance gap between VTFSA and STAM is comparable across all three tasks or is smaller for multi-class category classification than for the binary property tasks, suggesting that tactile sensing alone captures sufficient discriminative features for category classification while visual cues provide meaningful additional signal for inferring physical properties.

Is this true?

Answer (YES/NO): NO